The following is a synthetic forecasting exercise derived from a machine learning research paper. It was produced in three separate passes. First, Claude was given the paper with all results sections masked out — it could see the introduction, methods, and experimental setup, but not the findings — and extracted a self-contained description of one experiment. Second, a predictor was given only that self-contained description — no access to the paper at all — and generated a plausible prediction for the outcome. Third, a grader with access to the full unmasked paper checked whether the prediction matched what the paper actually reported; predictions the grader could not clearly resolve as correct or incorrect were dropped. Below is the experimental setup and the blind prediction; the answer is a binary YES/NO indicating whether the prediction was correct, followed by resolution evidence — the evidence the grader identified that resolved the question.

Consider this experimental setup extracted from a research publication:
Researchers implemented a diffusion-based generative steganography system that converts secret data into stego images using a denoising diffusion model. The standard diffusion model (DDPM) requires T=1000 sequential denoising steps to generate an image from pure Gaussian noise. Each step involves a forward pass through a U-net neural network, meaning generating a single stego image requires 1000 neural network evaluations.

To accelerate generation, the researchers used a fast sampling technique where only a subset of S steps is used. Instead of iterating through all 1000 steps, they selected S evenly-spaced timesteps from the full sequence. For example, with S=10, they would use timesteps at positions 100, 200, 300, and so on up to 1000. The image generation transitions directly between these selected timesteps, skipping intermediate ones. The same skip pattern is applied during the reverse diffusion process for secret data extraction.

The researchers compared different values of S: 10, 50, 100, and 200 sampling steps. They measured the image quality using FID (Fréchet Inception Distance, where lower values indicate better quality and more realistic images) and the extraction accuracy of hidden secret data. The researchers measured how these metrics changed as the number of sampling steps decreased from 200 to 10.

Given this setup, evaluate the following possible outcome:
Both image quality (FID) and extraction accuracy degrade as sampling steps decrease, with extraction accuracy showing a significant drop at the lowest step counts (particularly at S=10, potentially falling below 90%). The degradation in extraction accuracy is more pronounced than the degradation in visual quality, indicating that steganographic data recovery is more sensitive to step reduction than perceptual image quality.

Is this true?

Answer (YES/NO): NO